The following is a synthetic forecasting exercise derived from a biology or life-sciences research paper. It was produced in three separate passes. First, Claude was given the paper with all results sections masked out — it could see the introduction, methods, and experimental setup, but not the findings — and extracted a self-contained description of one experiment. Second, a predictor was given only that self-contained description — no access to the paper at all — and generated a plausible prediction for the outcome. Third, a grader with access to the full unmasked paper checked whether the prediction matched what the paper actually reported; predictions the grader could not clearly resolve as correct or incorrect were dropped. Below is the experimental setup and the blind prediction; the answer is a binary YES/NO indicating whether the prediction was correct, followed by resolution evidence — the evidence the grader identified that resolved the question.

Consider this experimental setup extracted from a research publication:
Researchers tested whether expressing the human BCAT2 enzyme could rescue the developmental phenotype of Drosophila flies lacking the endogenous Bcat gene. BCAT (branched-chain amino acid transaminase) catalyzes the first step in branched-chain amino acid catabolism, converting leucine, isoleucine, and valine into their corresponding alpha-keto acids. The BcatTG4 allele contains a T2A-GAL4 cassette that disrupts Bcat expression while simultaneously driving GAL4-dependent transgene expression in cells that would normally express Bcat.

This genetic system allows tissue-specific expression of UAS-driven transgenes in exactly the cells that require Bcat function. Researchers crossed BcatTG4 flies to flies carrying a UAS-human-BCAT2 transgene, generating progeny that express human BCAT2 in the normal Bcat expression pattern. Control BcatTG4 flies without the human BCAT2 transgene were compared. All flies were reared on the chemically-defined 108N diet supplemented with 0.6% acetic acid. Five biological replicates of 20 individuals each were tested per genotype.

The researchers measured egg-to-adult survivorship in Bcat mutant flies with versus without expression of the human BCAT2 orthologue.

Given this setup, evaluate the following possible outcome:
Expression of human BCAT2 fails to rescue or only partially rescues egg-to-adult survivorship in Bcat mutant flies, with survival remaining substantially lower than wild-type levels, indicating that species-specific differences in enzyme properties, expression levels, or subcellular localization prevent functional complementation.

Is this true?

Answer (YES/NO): NO